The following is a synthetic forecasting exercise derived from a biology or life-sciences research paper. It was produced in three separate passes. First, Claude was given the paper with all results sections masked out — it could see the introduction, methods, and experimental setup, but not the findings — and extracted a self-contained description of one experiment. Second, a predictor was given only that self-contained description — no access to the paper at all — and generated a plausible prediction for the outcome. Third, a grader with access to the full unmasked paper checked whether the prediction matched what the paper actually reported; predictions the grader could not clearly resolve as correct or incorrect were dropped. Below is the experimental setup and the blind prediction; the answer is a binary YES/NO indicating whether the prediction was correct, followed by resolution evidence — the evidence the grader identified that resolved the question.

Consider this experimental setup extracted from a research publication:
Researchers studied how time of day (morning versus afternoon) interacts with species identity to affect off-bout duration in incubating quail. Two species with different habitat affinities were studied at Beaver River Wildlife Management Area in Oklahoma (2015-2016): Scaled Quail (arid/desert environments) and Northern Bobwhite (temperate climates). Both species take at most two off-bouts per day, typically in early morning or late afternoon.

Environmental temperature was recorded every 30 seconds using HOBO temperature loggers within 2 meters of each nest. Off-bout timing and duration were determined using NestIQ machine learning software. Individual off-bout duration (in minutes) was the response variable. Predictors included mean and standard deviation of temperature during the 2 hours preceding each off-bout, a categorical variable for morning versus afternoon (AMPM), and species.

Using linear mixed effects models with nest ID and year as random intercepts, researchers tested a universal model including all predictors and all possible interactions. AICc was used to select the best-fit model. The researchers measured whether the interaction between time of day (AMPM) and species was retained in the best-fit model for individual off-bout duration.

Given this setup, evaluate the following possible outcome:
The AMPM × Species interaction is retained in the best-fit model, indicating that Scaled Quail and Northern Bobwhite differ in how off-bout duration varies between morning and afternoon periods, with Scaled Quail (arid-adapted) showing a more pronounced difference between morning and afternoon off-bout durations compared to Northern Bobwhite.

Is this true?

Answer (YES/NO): NO